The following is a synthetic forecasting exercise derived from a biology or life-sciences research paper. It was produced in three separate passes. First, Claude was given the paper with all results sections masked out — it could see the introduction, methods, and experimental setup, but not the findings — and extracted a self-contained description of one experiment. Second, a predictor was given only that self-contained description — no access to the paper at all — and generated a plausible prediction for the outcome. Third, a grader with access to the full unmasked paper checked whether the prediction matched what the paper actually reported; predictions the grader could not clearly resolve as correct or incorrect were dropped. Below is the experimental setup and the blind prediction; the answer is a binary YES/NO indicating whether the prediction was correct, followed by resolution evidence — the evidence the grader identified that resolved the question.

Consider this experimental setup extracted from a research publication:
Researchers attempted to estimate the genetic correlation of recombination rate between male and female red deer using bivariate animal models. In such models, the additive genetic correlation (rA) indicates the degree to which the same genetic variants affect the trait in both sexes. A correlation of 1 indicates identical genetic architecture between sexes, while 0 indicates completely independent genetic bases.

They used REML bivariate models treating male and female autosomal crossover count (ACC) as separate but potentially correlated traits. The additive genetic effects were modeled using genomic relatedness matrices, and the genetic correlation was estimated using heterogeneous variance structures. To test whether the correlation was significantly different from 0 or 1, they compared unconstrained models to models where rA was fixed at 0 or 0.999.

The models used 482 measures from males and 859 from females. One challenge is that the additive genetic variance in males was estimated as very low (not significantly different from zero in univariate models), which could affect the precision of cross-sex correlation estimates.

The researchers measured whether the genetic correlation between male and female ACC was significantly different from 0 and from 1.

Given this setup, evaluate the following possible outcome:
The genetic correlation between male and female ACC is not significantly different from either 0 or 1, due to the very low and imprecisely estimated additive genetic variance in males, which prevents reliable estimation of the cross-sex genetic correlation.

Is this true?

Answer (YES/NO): YES